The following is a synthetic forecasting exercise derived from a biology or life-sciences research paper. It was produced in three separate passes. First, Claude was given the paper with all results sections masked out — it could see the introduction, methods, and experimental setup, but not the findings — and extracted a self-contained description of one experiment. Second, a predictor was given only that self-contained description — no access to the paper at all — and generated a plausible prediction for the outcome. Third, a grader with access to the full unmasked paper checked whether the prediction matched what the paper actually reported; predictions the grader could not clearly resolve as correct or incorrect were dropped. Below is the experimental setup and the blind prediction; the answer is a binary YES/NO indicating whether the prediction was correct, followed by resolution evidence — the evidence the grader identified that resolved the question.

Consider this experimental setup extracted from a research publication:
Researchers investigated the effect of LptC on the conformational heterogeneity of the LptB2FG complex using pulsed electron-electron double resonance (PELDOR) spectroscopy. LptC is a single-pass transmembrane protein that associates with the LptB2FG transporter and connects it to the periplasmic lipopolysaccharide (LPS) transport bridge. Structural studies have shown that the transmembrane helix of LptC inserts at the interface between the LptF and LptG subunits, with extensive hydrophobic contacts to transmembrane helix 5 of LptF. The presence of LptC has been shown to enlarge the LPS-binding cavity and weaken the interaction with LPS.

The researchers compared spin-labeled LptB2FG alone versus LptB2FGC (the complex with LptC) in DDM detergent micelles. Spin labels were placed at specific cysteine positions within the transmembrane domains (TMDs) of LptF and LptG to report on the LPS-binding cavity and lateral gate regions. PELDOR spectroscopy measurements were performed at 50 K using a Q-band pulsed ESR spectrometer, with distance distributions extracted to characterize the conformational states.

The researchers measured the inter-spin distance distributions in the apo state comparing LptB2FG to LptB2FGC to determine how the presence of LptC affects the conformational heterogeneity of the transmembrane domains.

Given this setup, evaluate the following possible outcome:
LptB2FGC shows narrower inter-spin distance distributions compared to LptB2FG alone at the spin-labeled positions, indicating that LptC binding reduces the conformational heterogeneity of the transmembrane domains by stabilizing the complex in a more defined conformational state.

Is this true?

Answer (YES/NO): YES